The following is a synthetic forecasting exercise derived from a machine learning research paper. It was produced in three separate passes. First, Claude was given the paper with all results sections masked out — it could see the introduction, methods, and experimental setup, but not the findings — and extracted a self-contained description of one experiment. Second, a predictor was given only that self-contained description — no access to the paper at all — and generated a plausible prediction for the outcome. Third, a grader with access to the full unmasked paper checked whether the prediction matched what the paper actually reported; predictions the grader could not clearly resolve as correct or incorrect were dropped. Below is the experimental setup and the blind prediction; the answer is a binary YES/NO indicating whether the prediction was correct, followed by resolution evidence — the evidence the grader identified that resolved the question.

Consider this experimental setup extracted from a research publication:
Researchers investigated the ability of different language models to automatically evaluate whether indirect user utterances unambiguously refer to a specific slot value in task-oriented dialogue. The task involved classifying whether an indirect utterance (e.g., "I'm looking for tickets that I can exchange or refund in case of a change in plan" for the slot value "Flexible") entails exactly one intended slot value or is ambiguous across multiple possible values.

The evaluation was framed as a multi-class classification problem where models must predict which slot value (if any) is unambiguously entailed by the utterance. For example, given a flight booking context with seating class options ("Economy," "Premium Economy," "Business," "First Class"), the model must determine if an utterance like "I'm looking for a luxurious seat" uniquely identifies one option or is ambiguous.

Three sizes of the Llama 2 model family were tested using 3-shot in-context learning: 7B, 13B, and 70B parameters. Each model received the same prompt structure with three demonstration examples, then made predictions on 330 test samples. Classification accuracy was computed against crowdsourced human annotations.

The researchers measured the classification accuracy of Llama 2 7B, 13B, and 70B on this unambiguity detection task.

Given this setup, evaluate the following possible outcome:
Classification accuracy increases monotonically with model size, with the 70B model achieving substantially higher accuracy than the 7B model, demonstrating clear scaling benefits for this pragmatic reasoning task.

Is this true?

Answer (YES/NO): NO